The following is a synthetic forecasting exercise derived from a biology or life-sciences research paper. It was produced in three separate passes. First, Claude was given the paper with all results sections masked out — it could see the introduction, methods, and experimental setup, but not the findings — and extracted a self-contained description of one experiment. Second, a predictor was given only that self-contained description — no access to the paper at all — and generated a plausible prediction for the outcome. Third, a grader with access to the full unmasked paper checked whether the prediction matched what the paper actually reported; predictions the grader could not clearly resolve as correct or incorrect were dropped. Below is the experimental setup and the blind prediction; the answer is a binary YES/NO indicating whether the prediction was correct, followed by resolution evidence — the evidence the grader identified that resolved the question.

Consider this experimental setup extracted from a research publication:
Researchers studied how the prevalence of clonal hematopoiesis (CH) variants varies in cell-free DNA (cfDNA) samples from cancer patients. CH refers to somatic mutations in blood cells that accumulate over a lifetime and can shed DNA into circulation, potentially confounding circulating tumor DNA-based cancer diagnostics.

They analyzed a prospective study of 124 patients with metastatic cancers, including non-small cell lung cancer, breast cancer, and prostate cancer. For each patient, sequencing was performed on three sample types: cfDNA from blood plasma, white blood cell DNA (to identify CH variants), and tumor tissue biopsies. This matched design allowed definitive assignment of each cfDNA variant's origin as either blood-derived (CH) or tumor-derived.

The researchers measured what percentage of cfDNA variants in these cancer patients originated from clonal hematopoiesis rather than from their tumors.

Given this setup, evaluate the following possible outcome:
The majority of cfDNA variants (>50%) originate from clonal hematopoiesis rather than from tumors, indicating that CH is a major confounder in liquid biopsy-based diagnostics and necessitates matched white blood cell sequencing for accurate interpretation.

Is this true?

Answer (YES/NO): YES